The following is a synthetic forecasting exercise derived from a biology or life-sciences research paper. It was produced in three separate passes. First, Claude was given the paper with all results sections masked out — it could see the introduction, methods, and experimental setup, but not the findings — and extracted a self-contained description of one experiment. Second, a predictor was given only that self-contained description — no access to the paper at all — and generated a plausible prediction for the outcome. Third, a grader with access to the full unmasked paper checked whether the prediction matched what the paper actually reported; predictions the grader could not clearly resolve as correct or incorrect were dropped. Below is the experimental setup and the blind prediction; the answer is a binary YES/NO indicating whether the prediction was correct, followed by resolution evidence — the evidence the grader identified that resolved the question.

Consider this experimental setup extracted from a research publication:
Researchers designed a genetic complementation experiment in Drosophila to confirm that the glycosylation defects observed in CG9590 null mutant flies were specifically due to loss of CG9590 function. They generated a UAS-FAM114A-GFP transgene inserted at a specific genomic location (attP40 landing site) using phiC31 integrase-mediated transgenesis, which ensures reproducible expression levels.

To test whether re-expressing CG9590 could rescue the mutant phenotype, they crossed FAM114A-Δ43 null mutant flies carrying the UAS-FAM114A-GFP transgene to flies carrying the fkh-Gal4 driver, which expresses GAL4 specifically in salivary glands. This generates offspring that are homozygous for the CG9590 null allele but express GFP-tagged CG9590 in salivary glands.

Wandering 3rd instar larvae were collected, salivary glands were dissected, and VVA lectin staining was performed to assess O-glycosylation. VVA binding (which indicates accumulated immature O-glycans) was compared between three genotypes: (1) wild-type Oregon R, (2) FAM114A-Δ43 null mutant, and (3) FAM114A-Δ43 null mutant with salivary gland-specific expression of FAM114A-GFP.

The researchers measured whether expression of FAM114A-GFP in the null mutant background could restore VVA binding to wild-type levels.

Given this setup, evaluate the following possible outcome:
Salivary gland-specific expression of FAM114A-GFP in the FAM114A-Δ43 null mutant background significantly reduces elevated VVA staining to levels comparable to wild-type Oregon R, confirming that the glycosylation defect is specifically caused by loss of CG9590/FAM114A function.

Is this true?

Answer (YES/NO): NO